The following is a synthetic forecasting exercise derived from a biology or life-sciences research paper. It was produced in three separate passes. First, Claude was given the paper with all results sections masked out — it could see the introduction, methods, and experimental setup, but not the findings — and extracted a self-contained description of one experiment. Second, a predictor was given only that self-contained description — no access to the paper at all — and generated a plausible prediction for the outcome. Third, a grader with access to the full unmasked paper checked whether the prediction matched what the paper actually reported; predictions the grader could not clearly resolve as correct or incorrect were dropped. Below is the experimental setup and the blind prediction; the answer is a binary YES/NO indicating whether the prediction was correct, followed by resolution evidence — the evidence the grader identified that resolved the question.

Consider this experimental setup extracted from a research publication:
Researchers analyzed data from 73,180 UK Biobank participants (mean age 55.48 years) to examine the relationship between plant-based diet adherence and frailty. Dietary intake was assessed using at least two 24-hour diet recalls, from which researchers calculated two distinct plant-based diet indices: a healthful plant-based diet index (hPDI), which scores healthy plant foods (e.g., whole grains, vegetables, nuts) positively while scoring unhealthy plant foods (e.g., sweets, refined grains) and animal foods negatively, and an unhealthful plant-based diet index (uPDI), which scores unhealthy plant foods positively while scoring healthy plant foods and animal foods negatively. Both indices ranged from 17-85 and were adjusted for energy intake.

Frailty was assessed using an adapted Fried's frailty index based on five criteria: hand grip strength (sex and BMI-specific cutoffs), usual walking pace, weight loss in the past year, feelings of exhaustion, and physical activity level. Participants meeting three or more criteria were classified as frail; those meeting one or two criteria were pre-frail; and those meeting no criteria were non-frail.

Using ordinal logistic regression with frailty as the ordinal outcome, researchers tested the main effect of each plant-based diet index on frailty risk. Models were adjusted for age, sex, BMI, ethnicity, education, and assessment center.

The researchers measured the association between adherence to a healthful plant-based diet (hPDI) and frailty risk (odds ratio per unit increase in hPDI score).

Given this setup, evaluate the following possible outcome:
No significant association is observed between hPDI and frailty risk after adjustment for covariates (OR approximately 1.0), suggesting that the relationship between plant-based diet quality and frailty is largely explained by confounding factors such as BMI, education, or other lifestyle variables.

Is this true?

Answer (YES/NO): NO